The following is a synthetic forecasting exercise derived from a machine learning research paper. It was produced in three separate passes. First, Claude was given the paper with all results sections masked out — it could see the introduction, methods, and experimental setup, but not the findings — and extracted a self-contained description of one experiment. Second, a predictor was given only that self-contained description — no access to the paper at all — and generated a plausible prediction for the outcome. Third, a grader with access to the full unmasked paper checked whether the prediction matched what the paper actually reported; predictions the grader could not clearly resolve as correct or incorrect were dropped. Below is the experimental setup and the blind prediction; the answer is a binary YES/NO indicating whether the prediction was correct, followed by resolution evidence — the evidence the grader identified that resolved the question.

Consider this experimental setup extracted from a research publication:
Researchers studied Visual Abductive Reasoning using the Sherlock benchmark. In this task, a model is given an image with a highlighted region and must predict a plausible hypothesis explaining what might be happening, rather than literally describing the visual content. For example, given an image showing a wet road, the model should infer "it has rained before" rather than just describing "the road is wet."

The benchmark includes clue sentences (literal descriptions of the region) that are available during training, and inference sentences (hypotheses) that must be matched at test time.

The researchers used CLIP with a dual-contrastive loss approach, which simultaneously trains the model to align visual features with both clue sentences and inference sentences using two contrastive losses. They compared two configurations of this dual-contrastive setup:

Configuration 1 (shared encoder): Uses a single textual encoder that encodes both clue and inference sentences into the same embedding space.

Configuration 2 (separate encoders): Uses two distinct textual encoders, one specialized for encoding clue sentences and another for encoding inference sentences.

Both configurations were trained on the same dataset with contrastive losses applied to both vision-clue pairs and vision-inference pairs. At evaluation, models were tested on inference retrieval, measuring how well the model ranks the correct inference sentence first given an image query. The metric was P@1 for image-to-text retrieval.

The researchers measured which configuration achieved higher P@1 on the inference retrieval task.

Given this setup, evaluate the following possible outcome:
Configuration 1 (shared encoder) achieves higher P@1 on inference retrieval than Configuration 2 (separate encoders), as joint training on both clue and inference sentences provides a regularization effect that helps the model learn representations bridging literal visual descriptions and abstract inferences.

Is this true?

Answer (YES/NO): NO